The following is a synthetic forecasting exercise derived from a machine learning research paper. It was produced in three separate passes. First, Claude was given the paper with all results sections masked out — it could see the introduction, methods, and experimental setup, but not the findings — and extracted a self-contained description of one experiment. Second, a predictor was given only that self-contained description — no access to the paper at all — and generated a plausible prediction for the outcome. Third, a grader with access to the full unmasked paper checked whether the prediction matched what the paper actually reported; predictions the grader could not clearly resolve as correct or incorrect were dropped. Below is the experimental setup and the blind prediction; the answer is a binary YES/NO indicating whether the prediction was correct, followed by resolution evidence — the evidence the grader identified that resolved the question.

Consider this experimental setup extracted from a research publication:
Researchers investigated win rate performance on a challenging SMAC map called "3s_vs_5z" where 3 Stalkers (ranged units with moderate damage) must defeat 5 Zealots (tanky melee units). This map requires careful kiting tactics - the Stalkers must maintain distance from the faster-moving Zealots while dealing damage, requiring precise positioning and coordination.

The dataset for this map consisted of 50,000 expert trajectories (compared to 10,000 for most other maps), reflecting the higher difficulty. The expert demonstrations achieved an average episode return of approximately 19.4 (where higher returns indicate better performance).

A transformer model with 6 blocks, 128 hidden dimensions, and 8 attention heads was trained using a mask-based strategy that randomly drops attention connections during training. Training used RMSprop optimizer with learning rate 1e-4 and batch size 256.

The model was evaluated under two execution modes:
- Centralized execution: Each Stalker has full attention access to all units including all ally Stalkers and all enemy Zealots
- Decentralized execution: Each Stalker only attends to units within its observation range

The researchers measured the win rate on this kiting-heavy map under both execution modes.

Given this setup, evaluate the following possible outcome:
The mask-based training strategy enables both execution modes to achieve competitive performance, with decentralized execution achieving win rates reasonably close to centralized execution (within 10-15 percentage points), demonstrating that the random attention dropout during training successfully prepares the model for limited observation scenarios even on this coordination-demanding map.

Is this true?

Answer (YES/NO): YES